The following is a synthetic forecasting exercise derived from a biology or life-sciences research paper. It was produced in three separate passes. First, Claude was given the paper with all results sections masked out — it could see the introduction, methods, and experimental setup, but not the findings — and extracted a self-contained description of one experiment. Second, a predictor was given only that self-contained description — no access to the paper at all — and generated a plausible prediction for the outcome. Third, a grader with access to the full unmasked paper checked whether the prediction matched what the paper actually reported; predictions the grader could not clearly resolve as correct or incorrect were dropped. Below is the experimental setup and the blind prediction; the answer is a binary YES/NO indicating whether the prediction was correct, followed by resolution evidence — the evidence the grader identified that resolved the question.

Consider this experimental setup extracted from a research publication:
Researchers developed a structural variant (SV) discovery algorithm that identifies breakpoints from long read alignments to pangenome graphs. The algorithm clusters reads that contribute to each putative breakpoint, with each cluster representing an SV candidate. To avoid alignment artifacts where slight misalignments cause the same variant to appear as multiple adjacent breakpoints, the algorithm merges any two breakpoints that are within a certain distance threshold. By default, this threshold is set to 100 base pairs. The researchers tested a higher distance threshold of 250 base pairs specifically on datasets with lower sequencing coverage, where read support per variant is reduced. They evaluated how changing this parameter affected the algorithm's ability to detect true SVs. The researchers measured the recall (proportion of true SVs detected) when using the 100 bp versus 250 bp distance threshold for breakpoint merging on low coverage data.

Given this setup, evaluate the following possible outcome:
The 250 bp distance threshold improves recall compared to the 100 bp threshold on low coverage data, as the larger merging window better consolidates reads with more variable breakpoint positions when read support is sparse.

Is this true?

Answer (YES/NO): YES